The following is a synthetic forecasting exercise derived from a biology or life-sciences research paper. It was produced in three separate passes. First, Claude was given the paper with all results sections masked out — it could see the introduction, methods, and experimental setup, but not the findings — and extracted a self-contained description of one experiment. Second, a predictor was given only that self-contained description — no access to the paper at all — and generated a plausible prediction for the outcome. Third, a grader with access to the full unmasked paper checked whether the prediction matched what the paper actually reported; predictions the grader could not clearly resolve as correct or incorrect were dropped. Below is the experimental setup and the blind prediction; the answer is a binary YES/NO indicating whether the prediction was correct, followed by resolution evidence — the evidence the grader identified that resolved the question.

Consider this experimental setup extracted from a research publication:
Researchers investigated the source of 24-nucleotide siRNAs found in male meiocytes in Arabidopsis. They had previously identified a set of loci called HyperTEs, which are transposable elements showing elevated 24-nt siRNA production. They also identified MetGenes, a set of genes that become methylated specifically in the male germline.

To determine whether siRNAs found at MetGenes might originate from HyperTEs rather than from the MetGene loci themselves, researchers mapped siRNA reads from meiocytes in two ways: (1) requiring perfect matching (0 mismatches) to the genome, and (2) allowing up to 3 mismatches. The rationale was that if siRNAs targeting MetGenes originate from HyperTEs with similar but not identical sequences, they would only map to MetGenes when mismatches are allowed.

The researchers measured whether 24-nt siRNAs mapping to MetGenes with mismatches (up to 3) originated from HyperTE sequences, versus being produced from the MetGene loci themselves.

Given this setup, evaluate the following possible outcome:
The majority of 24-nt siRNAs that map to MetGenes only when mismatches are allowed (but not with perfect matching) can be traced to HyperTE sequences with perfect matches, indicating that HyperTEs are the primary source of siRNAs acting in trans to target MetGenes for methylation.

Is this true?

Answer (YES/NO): YES